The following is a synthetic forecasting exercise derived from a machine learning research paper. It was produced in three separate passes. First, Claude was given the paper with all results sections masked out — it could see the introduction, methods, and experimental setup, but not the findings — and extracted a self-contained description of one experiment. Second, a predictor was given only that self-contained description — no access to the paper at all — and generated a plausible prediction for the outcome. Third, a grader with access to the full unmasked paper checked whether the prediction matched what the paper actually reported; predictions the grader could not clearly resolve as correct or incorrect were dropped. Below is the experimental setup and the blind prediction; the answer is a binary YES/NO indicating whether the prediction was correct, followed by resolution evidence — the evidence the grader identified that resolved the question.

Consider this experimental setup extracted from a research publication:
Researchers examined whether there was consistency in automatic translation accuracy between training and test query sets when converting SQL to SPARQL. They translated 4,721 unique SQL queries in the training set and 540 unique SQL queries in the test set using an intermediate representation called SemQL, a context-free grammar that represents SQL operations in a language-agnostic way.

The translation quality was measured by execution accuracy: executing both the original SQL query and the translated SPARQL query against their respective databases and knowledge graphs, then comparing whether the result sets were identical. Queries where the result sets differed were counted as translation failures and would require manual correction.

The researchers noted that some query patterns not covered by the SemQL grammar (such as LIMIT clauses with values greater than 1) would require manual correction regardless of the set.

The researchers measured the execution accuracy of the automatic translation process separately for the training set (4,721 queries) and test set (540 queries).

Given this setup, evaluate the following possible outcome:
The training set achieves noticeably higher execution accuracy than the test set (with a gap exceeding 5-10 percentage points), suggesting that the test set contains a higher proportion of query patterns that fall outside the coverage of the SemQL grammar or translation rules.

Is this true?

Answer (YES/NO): NO